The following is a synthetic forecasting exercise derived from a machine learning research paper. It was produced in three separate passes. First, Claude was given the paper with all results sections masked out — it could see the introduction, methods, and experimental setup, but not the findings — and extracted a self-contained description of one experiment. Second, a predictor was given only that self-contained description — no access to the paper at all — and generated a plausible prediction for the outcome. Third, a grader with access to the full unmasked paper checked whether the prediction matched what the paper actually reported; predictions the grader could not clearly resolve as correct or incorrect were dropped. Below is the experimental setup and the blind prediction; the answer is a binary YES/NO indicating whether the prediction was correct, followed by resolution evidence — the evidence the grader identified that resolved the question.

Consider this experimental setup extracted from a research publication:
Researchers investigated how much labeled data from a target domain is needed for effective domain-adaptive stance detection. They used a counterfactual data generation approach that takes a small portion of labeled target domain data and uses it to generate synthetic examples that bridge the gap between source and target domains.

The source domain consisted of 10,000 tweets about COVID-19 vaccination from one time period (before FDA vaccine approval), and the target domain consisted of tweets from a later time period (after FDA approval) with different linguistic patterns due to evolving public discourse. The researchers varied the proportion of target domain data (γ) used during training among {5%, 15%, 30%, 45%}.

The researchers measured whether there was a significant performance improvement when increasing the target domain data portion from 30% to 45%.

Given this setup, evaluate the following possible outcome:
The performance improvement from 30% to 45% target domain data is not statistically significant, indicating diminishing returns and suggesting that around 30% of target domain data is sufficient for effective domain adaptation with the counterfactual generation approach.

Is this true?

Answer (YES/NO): YES